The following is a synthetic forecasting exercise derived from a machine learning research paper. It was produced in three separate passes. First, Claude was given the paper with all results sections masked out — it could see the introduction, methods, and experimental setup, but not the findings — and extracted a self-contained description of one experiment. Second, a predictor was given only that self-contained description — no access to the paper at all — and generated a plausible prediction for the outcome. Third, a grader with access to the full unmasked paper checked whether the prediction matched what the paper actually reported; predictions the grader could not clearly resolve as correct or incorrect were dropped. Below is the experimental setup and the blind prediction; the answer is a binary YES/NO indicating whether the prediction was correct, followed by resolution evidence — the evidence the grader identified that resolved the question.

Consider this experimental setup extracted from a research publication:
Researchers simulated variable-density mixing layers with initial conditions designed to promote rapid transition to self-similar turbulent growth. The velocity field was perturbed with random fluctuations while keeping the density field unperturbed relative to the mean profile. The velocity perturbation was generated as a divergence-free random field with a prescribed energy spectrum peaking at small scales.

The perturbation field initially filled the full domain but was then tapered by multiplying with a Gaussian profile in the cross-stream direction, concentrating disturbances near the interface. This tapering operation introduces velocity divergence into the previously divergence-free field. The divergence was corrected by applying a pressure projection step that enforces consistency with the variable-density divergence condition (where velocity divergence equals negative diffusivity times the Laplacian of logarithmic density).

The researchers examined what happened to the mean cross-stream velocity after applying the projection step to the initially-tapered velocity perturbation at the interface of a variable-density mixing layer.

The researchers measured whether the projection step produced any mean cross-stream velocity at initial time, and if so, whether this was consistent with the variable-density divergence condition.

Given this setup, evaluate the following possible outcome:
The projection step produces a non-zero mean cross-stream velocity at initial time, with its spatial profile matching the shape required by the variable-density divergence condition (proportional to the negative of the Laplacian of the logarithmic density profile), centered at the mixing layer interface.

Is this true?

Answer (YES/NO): NO